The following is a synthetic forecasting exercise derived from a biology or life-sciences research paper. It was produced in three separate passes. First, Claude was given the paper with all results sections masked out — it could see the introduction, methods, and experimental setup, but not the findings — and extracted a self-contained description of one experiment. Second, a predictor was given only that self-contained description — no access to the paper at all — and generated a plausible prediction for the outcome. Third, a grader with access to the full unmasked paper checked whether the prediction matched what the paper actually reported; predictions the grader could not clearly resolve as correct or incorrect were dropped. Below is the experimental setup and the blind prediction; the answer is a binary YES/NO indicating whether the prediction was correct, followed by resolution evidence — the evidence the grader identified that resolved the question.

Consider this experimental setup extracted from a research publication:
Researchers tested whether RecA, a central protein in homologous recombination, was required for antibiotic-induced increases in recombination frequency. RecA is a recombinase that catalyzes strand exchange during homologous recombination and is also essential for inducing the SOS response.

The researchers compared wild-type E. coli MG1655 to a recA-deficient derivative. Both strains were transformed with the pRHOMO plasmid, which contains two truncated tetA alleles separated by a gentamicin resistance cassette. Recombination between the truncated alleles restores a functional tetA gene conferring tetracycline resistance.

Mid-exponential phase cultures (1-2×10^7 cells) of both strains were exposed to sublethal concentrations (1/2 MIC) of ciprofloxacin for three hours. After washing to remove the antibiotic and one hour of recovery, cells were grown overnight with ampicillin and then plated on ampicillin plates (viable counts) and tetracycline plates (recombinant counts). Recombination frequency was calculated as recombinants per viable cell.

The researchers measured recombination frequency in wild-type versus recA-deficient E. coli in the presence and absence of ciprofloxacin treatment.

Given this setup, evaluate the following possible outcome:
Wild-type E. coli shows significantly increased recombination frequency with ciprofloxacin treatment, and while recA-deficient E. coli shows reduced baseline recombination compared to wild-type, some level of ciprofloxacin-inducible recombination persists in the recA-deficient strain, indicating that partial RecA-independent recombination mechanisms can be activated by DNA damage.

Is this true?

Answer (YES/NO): NO